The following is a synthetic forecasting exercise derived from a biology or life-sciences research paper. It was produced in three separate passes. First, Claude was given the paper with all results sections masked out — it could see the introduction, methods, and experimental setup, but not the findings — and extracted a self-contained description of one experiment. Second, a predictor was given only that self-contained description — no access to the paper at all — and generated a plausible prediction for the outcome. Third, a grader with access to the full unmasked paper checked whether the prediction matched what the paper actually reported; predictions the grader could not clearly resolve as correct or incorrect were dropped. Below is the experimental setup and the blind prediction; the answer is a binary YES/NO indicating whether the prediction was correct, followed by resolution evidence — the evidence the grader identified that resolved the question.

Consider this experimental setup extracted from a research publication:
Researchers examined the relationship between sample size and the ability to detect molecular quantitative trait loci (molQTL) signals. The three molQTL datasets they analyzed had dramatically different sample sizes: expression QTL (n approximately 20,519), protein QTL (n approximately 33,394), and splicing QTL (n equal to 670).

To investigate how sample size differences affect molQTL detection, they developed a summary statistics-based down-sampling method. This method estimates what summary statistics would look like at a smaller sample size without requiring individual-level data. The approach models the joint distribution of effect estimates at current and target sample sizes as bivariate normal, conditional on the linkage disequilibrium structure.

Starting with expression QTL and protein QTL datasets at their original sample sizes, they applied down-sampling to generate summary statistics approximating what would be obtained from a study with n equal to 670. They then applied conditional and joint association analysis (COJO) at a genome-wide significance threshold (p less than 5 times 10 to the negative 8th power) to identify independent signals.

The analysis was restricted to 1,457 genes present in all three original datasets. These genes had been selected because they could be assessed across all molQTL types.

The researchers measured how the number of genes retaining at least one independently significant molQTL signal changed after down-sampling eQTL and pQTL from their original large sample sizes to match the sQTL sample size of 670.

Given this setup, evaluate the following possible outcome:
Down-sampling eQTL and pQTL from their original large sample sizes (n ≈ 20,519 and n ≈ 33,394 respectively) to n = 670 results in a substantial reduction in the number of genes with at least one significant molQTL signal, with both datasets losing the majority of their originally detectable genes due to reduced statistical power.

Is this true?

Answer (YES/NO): YES